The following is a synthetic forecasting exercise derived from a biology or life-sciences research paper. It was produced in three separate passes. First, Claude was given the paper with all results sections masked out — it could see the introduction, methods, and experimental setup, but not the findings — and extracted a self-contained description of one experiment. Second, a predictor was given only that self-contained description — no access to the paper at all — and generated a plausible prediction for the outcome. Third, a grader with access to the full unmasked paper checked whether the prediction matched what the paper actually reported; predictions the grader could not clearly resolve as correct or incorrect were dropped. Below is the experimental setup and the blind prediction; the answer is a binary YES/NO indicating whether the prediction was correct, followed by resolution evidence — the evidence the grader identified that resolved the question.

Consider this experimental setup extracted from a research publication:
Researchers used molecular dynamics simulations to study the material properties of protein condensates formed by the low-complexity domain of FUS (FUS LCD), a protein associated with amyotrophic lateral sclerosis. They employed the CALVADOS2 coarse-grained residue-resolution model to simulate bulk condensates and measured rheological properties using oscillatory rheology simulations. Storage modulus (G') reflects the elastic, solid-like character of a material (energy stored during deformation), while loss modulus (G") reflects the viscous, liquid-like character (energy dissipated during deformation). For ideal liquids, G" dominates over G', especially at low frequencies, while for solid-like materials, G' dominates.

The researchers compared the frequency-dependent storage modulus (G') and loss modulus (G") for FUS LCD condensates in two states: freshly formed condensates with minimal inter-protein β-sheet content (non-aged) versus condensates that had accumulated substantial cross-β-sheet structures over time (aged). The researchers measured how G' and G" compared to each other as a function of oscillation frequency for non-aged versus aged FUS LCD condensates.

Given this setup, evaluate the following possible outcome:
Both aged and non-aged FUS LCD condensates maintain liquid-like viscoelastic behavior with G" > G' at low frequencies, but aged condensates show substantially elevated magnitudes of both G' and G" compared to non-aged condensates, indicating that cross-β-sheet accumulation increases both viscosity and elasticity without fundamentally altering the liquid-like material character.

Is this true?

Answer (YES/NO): NO